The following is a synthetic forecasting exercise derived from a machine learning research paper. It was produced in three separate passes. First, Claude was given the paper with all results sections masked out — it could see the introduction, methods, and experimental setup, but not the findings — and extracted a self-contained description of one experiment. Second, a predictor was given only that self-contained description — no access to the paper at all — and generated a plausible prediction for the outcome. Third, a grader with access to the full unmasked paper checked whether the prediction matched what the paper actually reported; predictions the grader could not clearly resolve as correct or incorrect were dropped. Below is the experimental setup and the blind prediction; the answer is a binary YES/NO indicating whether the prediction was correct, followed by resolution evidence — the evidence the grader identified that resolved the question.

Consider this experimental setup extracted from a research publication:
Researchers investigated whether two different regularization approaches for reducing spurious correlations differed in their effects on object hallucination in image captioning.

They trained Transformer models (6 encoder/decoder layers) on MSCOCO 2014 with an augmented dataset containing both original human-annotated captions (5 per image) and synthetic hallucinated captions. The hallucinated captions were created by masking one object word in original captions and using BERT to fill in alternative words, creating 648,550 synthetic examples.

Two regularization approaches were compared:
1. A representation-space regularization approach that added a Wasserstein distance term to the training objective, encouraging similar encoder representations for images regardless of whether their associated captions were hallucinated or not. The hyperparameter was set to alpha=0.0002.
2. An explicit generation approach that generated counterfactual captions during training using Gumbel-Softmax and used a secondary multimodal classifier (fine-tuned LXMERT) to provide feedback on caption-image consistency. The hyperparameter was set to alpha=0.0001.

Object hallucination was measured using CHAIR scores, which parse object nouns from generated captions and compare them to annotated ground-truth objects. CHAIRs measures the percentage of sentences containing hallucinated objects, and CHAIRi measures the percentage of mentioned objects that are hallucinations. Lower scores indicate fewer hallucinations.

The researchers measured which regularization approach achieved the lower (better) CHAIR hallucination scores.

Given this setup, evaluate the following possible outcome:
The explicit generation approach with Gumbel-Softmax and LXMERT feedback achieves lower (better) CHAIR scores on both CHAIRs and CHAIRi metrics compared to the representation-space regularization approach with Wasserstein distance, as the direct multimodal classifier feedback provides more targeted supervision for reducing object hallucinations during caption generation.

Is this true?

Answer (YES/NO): NO